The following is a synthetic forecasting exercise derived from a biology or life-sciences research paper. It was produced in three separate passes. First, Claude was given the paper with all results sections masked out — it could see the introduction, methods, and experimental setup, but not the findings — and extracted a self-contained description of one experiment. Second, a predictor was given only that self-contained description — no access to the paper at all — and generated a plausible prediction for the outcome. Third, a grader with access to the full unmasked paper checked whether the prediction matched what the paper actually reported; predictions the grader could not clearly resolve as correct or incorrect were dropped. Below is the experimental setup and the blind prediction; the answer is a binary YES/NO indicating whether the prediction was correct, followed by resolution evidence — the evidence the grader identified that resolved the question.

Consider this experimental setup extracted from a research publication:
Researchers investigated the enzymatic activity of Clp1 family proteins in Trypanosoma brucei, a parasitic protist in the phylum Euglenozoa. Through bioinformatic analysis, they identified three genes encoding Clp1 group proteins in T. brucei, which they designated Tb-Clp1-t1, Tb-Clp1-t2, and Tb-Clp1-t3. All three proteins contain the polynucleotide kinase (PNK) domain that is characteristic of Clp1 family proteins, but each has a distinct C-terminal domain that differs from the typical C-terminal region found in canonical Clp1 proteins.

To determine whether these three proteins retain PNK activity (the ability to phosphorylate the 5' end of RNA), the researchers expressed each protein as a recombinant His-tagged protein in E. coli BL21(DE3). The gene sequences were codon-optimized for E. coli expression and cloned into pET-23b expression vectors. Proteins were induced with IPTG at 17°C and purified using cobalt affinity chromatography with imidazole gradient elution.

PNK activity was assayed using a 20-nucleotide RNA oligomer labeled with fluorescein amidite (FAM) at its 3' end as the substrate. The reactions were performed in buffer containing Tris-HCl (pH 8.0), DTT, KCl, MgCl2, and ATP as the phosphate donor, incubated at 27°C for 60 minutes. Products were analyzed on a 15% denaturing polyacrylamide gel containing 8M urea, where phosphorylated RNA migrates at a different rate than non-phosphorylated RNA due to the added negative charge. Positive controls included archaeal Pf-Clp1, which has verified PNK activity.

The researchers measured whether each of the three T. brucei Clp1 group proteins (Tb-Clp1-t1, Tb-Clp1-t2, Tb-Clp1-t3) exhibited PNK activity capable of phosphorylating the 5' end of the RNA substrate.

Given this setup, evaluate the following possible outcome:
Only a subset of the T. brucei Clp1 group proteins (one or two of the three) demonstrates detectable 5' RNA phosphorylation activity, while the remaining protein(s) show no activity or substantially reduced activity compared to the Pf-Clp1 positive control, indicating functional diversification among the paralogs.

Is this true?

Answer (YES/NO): YES